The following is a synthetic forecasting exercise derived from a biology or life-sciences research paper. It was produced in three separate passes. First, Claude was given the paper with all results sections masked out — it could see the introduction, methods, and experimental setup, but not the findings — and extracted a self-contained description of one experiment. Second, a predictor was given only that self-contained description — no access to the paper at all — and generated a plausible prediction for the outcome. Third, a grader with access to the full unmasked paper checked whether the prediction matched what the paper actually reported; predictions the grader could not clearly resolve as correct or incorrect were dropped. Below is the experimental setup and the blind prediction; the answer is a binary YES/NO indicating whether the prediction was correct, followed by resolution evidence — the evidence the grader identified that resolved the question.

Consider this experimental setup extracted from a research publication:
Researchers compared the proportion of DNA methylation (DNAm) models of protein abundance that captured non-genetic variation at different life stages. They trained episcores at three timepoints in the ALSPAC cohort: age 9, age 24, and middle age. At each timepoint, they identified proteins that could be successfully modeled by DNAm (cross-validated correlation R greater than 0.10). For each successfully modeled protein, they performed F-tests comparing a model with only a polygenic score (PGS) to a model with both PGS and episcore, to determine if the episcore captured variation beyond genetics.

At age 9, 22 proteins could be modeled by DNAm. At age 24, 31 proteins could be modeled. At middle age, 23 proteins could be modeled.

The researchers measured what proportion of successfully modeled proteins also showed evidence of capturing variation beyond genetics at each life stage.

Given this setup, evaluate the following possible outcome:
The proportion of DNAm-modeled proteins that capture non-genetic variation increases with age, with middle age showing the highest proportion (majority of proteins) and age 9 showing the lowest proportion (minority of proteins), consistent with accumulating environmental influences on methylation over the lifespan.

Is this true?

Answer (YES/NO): NO